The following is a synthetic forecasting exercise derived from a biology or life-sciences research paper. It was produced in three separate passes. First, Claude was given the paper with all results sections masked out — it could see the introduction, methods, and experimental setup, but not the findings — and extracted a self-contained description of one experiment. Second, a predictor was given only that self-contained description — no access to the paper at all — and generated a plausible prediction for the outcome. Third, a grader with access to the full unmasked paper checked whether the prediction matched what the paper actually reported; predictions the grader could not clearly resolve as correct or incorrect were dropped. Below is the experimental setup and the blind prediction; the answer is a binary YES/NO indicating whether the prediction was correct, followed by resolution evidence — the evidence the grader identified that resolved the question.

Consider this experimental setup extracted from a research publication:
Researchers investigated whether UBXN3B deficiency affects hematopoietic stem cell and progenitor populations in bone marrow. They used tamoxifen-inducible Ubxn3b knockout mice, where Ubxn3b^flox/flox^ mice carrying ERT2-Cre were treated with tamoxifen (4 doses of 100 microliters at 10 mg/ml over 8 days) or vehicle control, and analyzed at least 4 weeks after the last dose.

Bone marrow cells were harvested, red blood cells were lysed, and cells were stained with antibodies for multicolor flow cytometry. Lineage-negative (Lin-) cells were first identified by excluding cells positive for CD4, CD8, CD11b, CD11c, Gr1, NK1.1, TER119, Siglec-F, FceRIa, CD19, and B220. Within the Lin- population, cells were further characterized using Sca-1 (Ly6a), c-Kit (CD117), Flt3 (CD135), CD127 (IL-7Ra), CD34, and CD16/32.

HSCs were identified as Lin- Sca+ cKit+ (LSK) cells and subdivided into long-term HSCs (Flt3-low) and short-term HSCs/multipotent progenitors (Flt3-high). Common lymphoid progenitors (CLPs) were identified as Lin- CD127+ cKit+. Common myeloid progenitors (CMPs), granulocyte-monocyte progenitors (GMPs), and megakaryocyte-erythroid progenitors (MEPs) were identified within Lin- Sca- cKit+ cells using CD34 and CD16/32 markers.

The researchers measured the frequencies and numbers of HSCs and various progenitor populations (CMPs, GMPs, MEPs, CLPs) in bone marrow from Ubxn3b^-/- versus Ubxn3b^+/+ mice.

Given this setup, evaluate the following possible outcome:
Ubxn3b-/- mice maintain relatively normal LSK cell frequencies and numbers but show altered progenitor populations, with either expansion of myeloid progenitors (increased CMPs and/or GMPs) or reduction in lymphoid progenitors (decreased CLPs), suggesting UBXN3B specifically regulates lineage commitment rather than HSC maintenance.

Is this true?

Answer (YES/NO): NO